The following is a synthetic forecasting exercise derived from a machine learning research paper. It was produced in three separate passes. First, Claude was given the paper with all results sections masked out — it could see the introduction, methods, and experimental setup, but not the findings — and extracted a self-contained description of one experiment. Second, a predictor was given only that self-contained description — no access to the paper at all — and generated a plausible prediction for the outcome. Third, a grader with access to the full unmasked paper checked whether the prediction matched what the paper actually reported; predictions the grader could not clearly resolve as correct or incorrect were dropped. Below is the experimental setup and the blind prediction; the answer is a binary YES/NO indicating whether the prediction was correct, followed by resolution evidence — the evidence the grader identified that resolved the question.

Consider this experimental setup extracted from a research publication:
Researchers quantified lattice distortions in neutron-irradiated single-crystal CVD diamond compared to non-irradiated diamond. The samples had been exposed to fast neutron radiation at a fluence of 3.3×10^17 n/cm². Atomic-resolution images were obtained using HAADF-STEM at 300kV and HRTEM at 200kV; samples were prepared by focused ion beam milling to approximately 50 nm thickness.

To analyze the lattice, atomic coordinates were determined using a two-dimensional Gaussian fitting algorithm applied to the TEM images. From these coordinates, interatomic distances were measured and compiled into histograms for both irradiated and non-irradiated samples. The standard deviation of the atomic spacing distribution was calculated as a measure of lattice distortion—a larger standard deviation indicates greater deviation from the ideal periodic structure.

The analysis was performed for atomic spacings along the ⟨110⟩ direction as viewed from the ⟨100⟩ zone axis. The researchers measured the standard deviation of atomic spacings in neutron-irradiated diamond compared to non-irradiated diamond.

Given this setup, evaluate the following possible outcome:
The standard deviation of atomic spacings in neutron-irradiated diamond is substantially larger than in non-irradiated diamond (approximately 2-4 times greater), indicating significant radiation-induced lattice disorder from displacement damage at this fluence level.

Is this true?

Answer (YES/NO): NO